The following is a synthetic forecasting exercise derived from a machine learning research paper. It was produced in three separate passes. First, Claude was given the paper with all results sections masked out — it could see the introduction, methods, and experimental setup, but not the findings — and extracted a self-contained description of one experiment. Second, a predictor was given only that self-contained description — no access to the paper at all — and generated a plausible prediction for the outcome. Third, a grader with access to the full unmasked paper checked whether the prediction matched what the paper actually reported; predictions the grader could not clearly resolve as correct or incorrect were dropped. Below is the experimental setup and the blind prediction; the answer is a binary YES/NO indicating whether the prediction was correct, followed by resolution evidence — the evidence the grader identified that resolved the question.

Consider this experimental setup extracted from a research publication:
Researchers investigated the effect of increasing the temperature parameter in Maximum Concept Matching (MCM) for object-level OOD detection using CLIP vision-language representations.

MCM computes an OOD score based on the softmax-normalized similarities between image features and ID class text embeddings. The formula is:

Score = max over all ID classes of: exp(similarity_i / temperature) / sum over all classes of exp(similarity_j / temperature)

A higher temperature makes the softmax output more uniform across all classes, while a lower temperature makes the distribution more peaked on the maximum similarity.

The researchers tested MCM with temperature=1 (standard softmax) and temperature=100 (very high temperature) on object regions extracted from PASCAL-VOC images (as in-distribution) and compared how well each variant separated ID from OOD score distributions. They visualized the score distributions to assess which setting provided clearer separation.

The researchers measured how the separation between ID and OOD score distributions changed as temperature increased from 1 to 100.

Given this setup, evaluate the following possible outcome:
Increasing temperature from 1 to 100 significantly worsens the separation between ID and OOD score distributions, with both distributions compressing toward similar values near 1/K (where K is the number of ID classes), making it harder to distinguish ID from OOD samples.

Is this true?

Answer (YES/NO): NO